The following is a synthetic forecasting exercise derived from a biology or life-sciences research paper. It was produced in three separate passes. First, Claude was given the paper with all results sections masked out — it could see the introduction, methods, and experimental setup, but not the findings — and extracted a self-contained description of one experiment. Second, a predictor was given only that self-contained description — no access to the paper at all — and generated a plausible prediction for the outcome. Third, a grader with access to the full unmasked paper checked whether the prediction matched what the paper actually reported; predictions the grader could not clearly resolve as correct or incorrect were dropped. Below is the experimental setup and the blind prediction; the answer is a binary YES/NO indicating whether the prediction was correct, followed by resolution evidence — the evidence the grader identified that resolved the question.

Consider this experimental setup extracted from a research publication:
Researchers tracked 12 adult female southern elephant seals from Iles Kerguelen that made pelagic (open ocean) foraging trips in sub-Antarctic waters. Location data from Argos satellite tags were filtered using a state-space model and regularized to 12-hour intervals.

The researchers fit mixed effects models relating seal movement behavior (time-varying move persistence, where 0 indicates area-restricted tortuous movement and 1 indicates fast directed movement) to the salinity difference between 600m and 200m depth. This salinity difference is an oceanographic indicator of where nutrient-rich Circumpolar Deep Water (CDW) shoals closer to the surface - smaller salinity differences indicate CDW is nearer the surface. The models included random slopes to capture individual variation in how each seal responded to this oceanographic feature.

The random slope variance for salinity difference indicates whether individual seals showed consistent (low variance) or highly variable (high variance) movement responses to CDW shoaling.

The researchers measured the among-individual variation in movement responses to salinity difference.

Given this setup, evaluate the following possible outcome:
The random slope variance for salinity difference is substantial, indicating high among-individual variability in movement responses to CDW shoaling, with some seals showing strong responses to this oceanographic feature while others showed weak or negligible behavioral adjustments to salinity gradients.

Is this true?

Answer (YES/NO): NO